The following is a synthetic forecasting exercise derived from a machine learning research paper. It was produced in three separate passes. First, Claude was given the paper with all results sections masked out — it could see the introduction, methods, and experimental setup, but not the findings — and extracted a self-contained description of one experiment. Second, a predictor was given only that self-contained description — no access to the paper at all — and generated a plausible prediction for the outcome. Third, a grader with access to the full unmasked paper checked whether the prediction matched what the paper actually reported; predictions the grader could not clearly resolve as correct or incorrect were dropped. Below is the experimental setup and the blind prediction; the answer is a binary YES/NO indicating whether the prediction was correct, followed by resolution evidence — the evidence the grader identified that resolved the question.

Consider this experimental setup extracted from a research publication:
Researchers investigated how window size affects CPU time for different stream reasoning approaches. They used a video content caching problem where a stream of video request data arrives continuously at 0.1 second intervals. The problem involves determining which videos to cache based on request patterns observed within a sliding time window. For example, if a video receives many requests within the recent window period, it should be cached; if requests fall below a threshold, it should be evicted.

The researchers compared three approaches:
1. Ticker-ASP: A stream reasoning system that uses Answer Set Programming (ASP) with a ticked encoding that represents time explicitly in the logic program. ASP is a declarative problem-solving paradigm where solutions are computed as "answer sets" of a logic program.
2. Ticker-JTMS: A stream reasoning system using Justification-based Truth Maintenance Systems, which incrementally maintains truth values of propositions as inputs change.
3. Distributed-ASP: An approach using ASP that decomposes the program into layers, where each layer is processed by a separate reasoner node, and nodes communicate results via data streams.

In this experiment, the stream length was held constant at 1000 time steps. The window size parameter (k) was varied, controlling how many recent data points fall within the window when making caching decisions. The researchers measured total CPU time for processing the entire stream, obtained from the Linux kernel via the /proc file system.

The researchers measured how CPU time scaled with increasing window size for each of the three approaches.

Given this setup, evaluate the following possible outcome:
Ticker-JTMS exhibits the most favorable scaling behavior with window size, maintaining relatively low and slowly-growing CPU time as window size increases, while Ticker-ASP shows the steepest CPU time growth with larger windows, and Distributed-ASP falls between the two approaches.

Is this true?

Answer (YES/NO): NO